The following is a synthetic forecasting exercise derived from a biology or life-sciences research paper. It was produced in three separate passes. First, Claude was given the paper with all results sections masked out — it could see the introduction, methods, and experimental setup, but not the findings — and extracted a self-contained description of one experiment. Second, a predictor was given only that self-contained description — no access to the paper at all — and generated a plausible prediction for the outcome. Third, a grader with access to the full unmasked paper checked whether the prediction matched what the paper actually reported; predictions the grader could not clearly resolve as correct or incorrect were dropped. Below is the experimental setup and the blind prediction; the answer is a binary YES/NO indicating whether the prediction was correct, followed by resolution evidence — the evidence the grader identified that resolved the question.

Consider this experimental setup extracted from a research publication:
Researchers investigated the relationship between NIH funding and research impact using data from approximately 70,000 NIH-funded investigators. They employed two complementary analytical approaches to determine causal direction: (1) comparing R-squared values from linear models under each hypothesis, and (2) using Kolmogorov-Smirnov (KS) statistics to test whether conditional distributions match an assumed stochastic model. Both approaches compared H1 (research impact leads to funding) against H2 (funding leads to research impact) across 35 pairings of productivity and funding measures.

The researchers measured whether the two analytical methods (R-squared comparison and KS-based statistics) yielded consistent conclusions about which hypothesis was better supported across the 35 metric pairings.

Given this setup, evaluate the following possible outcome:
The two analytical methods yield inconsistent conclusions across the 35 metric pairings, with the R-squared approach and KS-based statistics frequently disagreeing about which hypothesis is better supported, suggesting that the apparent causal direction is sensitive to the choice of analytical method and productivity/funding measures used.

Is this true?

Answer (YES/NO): NO